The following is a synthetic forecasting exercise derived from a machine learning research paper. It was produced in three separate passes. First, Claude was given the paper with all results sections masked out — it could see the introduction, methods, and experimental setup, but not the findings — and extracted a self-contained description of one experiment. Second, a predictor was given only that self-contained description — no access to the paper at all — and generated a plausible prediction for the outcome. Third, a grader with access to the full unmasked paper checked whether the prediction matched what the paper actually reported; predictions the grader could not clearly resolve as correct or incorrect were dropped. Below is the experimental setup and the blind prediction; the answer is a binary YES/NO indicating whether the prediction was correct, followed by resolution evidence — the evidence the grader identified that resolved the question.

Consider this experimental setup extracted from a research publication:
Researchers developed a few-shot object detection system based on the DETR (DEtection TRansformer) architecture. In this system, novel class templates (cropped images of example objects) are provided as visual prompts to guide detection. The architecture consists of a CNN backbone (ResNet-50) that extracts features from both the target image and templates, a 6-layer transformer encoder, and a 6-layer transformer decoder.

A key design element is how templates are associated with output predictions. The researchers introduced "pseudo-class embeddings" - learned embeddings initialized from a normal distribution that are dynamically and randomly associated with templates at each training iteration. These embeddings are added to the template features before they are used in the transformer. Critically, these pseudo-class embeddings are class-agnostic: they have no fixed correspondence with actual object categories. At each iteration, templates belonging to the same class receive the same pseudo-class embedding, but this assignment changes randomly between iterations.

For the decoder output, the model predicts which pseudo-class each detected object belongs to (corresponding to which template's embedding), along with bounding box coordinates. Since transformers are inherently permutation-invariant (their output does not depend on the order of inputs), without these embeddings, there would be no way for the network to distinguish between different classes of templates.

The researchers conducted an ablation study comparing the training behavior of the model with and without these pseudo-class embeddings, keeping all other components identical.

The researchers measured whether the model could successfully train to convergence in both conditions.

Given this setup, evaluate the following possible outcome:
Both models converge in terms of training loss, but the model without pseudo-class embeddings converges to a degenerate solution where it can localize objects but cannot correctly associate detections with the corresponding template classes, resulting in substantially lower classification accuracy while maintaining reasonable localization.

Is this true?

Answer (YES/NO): NO